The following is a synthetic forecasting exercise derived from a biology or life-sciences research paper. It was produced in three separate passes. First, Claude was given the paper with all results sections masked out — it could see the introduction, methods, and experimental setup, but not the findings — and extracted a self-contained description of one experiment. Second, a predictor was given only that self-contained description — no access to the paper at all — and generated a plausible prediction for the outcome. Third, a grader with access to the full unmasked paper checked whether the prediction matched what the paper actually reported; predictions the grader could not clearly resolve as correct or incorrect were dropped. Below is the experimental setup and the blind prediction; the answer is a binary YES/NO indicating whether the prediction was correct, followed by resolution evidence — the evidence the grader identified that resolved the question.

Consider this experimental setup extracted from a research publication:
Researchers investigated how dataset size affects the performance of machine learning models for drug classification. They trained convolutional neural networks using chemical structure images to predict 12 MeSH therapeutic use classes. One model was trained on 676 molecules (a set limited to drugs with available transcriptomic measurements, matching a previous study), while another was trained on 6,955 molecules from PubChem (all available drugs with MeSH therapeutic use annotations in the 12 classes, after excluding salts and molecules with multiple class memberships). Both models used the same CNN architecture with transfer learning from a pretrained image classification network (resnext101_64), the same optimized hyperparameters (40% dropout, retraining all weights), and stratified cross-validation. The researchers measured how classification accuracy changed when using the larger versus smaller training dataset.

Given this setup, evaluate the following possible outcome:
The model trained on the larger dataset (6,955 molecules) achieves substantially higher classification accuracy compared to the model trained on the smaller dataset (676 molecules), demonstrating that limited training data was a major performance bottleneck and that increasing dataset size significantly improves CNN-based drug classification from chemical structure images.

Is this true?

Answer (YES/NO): YES